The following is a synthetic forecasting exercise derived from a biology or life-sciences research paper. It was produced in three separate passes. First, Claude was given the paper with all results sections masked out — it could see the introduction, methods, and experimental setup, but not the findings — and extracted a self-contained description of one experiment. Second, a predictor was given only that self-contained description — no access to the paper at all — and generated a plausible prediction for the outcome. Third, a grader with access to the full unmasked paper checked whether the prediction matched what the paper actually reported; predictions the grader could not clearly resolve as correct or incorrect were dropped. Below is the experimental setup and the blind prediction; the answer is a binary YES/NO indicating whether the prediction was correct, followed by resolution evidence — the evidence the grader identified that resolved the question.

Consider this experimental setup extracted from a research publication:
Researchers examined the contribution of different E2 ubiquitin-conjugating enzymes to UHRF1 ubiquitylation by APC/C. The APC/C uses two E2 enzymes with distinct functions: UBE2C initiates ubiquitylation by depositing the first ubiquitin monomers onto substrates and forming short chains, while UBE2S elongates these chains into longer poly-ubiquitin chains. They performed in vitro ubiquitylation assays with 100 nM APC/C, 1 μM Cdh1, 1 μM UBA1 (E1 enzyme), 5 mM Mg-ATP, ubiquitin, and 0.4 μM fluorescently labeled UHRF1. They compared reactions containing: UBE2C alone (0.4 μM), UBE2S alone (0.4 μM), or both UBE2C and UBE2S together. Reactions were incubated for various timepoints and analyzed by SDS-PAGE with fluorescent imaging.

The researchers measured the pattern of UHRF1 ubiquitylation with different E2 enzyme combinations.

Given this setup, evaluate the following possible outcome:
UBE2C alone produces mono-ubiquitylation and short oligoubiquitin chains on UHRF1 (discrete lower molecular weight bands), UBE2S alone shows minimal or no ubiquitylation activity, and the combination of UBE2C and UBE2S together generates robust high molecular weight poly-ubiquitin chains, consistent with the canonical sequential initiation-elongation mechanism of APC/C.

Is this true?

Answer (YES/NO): YES